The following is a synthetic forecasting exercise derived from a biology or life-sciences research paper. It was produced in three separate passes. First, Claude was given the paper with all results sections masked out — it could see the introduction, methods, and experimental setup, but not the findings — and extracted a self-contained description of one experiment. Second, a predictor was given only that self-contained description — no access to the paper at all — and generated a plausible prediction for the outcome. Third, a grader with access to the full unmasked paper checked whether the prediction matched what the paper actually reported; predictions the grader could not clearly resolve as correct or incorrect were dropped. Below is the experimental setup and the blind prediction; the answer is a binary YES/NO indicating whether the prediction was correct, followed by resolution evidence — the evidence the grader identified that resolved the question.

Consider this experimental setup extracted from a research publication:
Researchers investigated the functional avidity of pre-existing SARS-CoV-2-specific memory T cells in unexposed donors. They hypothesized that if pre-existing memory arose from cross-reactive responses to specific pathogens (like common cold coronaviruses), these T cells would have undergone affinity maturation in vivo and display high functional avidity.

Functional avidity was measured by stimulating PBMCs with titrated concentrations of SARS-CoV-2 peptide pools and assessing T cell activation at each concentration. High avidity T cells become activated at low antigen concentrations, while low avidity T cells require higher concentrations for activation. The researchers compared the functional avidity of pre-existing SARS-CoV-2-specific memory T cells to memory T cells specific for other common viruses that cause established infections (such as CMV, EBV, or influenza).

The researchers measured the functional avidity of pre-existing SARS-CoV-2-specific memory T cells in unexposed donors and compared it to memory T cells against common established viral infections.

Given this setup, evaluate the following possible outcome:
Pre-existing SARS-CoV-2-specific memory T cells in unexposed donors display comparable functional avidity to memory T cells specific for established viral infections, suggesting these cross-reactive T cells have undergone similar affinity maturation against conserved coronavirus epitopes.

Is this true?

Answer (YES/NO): NO